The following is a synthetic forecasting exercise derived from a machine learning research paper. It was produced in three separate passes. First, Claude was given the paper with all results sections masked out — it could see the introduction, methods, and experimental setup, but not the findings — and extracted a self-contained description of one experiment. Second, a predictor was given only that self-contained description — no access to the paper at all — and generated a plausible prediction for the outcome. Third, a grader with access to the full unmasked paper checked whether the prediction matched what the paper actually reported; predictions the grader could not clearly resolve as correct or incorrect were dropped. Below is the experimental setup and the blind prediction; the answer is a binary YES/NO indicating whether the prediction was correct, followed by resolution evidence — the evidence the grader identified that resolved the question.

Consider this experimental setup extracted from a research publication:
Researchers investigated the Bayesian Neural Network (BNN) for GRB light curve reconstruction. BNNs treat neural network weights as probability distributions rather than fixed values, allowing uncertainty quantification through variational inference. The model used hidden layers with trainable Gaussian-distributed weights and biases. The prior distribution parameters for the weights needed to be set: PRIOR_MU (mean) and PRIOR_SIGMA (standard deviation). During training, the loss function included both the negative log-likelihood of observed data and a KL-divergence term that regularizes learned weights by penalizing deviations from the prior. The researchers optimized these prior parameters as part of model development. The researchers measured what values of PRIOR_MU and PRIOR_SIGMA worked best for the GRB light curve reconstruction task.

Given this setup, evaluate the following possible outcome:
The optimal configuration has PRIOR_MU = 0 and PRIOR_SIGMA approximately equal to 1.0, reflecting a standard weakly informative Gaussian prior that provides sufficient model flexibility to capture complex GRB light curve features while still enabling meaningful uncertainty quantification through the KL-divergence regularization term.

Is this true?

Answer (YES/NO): NO